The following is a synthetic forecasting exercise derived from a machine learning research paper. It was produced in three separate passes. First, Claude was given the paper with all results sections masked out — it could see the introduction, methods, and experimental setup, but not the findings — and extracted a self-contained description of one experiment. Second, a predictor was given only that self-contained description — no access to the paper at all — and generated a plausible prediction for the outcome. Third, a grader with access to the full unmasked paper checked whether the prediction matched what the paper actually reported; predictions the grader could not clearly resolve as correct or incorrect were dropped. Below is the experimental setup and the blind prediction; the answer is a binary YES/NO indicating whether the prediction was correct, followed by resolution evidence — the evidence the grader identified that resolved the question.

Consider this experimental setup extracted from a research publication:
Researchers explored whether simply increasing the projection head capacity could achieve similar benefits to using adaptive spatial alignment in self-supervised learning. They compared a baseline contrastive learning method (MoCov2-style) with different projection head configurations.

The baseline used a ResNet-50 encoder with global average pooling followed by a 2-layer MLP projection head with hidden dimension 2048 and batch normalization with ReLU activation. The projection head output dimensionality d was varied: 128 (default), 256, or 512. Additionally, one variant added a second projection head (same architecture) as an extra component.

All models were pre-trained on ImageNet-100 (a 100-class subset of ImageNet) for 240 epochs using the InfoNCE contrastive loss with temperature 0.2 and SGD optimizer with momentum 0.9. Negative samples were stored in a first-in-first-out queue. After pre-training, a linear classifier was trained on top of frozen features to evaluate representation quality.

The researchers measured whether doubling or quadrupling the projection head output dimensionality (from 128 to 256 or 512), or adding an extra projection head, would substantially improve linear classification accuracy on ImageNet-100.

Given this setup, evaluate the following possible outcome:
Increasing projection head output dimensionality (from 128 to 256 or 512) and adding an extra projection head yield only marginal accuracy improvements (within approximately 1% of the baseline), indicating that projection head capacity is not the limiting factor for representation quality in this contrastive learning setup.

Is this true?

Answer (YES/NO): YES